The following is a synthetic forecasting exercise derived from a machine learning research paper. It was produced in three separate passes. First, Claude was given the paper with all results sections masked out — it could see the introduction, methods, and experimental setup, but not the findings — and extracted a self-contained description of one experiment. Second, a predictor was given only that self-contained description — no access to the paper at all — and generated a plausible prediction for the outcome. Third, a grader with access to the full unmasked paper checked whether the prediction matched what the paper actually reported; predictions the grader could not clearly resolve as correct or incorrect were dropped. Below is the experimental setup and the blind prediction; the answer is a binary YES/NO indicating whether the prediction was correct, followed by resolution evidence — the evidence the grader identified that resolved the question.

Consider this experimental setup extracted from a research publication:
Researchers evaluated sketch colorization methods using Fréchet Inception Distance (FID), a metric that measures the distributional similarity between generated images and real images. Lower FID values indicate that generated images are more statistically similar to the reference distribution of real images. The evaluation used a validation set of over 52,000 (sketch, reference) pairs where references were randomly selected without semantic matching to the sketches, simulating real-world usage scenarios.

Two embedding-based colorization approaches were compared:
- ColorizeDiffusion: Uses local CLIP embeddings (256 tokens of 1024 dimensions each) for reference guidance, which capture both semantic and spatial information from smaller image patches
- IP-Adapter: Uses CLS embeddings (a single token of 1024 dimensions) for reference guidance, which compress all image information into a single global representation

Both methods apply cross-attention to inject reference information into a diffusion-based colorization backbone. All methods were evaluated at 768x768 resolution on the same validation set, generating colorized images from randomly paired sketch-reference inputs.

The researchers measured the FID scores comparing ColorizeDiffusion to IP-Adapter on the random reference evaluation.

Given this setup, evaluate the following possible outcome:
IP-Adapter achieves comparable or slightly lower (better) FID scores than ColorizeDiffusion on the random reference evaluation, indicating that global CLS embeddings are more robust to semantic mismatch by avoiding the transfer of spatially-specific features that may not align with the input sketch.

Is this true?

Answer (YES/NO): NO